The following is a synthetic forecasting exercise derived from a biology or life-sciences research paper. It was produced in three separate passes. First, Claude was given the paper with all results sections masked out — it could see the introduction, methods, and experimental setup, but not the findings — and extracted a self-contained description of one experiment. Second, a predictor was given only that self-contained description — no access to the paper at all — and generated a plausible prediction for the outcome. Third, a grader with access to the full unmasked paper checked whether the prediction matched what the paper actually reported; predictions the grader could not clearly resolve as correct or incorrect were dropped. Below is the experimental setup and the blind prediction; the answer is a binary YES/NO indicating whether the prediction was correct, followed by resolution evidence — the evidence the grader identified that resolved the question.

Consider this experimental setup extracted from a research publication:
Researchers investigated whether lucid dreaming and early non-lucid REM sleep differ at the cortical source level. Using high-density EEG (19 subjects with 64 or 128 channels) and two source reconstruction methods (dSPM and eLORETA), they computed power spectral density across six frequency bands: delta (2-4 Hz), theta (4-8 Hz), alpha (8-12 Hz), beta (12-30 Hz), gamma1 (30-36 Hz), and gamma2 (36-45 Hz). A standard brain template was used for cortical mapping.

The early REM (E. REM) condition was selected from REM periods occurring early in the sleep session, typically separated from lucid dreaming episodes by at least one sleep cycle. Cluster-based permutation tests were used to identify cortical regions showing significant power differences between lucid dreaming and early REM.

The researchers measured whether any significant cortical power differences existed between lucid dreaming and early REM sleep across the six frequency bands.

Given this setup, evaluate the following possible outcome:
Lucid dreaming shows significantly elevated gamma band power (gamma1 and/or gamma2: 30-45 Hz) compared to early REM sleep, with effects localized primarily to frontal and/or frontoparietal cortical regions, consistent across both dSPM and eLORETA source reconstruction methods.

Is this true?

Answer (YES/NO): NO